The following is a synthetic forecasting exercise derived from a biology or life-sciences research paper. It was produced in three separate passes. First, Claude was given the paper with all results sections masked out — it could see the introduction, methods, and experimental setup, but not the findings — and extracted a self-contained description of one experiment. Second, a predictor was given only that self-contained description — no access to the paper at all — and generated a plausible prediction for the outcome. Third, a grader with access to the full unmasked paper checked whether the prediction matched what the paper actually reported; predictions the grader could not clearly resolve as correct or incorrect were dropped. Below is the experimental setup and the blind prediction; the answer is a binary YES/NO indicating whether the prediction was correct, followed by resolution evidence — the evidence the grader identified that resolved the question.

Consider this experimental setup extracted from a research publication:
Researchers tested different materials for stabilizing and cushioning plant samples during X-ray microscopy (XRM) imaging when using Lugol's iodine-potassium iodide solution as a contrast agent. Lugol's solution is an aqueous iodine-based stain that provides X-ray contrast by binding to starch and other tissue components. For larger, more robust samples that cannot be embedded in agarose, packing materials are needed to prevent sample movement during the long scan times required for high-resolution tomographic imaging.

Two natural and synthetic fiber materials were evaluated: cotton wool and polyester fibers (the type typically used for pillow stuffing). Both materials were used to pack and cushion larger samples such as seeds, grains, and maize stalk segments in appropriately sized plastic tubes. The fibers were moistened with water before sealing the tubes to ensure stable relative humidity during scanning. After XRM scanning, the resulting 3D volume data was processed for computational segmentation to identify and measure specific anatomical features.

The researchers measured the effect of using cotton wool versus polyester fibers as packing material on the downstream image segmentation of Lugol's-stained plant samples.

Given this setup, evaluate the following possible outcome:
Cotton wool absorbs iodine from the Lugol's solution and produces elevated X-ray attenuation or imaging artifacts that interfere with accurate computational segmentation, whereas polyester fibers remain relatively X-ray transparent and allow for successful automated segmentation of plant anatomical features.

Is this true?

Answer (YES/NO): YES